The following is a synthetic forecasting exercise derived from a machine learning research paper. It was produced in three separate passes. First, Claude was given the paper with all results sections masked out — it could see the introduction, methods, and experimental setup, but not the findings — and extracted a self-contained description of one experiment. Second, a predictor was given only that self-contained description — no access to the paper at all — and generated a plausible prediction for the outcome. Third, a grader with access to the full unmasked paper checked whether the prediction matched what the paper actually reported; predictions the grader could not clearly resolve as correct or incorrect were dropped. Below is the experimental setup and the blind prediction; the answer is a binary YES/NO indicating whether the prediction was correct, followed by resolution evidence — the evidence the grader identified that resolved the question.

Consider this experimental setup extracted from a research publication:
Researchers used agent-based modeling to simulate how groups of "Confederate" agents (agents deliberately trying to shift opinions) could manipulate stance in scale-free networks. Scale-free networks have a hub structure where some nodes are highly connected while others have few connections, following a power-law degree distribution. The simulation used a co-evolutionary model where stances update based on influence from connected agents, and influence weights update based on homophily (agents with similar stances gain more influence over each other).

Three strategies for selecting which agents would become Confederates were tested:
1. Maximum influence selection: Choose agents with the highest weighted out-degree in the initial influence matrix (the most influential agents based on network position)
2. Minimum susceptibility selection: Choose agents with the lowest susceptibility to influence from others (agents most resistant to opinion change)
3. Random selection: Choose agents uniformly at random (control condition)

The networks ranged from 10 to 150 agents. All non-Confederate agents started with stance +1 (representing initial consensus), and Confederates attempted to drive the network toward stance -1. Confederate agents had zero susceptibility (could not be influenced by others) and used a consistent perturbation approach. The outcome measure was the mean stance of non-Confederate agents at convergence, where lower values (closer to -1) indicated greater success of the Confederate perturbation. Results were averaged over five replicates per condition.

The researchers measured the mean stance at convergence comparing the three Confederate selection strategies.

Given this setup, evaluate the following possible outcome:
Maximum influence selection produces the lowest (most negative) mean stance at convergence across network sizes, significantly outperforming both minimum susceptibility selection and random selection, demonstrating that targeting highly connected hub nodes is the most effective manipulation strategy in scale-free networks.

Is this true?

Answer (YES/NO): YES